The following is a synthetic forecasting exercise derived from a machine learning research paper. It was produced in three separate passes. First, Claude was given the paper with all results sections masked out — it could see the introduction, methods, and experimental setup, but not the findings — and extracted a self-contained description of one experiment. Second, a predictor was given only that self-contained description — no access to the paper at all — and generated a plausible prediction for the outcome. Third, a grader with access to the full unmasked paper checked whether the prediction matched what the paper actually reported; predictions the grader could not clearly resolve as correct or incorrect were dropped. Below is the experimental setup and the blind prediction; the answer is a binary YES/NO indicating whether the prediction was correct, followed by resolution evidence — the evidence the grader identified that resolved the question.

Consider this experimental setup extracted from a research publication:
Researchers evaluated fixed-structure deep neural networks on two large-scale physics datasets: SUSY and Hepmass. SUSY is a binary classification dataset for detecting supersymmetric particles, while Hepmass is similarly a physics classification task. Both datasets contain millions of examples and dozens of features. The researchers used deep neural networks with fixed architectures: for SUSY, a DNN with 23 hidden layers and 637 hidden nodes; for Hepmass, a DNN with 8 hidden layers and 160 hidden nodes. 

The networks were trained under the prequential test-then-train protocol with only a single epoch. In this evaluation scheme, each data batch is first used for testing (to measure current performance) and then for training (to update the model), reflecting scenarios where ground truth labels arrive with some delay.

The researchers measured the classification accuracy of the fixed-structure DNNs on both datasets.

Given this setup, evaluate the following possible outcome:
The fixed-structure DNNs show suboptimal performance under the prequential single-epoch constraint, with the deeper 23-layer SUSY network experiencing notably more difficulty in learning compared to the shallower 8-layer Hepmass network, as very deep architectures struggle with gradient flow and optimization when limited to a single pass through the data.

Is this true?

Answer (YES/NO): NO